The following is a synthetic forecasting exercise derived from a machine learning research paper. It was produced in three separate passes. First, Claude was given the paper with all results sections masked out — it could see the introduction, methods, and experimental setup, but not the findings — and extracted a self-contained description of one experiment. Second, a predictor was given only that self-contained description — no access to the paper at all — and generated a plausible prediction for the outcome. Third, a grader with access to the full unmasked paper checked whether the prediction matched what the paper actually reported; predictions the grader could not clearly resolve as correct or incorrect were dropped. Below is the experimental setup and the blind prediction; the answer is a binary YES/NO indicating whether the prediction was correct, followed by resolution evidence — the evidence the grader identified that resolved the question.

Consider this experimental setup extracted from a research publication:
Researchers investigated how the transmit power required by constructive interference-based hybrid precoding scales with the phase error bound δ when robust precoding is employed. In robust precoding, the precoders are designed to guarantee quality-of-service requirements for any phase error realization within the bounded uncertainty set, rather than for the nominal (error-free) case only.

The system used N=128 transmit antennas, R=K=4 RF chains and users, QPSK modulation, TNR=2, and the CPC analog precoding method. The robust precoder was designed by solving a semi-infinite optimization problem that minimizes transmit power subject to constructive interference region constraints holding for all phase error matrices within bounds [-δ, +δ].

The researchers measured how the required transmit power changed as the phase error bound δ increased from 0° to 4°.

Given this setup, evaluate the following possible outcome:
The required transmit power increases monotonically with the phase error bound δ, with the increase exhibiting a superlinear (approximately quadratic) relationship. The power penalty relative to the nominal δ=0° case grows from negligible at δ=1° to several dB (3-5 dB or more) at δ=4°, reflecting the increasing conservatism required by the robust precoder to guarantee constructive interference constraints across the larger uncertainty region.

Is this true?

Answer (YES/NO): NO